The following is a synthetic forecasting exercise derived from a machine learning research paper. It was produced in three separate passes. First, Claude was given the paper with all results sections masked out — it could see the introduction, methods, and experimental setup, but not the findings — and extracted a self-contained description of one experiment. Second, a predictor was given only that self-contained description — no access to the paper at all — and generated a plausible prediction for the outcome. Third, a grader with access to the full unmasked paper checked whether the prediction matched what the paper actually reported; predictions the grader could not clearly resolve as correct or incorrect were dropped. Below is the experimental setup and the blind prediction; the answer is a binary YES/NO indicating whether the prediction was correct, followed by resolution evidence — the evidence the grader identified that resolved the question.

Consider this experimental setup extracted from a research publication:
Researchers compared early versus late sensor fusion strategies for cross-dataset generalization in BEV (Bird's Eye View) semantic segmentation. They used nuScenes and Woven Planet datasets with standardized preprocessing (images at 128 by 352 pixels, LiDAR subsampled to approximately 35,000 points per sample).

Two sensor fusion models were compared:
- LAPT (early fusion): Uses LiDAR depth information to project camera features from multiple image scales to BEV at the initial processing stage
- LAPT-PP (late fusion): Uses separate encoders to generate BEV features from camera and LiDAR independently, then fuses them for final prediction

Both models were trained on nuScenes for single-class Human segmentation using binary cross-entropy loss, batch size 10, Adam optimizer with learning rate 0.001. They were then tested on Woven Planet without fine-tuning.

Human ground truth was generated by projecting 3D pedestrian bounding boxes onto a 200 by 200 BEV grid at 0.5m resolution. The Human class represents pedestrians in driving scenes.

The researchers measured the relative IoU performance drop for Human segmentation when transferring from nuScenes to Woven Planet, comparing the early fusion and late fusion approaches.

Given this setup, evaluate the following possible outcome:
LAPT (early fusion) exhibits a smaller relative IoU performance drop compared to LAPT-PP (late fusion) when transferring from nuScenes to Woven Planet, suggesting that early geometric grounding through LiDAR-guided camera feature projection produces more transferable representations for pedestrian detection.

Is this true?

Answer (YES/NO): YES